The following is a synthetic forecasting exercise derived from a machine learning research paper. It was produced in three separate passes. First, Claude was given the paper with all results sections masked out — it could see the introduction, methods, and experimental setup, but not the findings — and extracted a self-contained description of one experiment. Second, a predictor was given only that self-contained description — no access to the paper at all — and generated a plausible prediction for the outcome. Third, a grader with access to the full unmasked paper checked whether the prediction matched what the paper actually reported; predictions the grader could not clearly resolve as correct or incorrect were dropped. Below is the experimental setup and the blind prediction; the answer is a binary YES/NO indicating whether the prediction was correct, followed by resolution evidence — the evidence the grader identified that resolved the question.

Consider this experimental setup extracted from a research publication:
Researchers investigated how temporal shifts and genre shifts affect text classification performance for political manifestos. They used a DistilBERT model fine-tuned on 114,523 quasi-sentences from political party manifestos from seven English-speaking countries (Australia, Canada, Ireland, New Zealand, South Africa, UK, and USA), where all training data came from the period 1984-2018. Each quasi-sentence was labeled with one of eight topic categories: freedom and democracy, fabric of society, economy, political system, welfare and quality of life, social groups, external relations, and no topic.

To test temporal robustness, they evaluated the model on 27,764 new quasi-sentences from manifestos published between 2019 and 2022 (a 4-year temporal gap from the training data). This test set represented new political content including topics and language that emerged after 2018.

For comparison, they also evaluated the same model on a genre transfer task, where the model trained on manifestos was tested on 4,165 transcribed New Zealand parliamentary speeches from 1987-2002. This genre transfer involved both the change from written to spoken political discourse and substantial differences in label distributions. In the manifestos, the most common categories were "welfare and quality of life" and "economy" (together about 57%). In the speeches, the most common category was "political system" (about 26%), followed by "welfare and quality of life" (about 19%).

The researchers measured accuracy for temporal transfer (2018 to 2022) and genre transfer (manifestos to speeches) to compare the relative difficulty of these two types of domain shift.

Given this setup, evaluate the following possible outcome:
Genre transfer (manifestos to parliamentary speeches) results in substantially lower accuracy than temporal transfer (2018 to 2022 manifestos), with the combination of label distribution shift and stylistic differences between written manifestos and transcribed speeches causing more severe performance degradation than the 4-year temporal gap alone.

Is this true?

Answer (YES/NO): YES